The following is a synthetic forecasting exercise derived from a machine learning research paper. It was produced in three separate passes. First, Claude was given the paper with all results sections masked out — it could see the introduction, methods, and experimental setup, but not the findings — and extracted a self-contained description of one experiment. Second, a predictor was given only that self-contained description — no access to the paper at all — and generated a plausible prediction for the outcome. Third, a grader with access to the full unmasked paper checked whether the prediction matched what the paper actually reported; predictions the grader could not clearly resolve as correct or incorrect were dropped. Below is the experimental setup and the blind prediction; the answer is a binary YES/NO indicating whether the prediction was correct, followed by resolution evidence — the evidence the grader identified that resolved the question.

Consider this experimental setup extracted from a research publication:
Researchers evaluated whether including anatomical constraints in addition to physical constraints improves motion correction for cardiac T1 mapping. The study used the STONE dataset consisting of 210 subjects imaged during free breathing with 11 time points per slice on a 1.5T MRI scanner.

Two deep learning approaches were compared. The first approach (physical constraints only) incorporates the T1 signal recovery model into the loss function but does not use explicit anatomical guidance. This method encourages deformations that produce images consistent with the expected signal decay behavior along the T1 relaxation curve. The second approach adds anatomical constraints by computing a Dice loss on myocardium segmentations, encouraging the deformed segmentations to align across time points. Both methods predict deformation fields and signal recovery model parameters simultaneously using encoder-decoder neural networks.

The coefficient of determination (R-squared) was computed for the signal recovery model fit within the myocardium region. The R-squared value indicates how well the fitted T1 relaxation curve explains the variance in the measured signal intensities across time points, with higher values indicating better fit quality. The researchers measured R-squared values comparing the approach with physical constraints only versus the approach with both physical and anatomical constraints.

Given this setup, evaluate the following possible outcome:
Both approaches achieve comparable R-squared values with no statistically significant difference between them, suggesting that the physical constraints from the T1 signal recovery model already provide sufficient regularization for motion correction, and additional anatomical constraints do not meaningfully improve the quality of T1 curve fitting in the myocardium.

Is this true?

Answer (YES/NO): NO